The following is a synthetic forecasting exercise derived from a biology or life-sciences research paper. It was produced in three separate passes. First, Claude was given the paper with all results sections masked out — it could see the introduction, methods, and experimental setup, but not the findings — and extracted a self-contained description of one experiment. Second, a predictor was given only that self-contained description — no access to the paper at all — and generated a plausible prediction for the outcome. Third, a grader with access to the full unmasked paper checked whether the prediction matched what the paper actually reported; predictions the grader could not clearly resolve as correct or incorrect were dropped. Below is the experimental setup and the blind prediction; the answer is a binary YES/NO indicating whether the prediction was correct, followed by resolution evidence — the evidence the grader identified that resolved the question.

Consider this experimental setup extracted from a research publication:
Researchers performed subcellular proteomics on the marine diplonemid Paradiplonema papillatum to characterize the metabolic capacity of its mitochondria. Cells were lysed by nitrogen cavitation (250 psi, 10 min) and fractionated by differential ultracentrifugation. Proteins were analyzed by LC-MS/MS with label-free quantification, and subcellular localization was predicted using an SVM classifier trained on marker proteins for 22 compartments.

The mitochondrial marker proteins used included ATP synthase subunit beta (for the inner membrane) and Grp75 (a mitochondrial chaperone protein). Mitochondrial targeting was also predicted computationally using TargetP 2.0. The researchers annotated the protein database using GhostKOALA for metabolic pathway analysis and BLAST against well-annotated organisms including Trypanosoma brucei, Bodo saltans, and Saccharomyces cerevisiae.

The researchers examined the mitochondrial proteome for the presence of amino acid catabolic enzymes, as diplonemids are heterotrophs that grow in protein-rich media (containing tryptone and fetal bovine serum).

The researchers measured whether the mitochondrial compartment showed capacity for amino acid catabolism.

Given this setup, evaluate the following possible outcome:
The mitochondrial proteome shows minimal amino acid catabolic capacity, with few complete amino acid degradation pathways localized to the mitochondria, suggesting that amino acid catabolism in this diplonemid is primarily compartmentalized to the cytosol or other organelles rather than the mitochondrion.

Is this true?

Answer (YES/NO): NO